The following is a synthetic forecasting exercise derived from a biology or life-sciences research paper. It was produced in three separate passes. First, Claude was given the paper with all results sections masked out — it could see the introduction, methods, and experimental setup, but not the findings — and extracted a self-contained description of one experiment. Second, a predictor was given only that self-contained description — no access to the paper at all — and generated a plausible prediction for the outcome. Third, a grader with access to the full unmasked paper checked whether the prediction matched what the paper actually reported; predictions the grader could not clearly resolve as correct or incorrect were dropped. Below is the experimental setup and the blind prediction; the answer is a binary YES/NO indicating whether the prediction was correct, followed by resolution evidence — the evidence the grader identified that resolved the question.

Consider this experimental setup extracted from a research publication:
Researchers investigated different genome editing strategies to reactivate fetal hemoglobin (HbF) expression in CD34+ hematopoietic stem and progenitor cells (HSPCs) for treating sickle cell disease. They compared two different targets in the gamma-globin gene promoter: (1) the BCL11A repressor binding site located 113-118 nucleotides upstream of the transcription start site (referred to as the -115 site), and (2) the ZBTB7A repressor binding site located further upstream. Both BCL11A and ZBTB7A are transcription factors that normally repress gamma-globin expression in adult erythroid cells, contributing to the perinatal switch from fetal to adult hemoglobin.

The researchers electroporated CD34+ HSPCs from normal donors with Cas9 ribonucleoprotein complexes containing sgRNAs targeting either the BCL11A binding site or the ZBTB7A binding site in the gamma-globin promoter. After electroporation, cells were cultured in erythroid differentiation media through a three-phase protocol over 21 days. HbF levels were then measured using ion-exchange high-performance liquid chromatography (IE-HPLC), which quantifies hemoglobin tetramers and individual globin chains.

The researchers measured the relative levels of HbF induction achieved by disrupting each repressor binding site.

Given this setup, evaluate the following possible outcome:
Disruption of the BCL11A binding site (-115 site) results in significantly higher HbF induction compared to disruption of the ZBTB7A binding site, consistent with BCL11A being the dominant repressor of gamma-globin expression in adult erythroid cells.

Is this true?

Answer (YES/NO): YES